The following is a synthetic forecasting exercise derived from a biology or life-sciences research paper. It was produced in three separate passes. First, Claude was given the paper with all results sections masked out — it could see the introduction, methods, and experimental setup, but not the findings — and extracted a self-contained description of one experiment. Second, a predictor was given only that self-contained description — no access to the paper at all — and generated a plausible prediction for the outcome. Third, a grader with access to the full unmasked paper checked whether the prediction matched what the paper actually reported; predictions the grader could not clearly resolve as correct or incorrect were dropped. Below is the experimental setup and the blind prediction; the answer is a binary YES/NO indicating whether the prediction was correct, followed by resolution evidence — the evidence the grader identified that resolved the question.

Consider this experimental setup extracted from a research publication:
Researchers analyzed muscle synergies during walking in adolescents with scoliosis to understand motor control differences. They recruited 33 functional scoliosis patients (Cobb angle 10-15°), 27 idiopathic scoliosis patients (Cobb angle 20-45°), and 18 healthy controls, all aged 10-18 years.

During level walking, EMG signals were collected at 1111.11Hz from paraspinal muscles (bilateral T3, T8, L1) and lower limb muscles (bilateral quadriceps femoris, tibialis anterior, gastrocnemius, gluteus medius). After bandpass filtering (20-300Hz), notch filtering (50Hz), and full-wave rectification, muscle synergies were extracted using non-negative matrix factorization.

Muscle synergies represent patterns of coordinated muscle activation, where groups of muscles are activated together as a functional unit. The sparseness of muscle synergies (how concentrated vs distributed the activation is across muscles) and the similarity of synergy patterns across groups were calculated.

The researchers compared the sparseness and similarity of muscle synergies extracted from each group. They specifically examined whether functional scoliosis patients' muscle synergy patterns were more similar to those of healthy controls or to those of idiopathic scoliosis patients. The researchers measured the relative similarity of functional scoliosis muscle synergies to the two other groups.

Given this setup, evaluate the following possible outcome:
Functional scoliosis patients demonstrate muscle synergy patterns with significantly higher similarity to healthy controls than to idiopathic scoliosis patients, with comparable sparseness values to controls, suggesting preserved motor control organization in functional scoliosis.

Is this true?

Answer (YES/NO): NO